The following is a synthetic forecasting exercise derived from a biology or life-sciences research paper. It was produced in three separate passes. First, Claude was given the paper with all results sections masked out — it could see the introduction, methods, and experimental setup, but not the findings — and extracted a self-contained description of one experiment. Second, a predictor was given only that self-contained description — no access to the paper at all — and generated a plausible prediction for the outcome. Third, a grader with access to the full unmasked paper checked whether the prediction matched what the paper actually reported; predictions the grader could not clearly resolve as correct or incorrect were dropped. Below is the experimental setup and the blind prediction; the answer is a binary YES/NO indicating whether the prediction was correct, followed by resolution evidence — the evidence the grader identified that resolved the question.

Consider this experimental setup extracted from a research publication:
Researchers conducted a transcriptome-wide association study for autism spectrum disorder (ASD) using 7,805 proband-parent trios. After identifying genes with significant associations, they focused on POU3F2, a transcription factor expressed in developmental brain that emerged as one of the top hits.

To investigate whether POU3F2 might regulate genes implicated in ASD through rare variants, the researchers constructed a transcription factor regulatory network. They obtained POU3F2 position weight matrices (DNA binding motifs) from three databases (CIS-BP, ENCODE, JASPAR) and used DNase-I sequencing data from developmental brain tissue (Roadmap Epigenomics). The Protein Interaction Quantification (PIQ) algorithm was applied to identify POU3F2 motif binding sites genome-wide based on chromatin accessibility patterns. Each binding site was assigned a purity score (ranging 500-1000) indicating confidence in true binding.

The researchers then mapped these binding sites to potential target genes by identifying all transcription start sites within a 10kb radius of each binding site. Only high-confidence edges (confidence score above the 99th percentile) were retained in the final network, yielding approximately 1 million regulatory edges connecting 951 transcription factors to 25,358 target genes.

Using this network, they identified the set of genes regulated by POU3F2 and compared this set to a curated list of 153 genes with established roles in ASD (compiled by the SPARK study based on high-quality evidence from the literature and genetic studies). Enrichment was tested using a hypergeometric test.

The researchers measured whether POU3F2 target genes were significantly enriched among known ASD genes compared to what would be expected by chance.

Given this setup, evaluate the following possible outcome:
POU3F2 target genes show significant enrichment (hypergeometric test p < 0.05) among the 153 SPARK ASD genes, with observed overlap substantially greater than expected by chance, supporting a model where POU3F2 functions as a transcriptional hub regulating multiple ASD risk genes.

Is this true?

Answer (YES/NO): YES